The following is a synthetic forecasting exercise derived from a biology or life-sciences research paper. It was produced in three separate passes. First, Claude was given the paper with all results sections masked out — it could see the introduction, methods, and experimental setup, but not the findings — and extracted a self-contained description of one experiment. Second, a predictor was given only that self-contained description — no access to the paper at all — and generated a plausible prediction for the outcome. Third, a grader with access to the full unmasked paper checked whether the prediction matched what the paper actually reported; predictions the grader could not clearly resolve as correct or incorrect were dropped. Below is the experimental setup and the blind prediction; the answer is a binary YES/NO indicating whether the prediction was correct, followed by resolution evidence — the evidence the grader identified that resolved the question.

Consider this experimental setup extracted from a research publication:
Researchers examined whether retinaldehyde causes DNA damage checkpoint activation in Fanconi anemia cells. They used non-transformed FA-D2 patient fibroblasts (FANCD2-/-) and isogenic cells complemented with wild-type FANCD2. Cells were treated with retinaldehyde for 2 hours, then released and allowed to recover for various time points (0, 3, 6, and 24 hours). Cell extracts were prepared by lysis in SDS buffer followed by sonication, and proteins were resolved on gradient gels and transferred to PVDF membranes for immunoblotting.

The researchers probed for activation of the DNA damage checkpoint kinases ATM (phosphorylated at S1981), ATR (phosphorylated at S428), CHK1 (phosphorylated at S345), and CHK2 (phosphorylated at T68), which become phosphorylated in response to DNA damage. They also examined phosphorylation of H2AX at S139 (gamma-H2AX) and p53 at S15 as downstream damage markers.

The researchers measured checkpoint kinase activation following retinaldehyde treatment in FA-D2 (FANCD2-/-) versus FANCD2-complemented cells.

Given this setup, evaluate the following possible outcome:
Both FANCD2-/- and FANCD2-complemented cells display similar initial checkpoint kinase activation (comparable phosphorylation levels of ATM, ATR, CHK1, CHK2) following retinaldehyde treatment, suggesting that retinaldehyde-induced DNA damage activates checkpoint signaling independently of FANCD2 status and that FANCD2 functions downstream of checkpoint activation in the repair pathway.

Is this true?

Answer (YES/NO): NO